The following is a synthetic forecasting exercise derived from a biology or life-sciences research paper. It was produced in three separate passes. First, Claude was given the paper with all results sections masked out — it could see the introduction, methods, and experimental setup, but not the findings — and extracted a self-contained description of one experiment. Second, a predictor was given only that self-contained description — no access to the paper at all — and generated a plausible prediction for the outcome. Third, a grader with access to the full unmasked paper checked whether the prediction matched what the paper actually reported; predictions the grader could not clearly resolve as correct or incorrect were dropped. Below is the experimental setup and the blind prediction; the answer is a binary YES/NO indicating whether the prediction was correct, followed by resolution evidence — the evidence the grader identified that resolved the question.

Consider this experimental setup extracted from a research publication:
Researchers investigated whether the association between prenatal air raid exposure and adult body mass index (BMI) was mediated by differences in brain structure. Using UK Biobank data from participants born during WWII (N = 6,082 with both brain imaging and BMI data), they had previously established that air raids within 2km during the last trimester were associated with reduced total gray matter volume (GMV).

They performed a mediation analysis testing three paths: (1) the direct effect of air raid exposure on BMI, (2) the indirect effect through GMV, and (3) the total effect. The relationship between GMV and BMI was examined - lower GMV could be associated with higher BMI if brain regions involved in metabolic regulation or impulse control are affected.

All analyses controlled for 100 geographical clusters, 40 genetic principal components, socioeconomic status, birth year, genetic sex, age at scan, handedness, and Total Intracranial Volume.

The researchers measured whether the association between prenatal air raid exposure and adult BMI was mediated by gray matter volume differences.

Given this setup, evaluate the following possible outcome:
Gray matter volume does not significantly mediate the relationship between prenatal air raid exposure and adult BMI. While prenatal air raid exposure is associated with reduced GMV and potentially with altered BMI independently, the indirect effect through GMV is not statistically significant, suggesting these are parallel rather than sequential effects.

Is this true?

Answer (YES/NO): NO